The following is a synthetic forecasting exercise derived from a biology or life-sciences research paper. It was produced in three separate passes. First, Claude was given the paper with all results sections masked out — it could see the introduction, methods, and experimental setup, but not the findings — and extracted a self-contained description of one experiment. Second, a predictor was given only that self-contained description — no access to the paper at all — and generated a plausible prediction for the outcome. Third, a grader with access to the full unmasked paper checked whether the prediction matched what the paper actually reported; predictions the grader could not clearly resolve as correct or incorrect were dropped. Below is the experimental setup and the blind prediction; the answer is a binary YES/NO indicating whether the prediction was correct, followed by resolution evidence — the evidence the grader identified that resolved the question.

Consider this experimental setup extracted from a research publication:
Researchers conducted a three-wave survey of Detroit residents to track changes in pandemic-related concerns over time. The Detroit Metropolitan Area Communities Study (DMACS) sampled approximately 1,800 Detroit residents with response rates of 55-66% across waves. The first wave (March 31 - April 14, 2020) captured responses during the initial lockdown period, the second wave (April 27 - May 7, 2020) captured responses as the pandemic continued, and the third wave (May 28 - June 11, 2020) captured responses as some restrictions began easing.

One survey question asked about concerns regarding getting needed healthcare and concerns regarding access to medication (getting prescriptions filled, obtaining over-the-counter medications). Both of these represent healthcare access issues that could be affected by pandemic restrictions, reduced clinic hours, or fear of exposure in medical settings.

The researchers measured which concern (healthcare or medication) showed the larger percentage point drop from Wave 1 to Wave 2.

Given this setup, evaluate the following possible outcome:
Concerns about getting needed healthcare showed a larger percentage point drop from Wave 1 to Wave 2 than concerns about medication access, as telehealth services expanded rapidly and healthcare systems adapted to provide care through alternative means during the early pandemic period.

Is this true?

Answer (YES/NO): NO